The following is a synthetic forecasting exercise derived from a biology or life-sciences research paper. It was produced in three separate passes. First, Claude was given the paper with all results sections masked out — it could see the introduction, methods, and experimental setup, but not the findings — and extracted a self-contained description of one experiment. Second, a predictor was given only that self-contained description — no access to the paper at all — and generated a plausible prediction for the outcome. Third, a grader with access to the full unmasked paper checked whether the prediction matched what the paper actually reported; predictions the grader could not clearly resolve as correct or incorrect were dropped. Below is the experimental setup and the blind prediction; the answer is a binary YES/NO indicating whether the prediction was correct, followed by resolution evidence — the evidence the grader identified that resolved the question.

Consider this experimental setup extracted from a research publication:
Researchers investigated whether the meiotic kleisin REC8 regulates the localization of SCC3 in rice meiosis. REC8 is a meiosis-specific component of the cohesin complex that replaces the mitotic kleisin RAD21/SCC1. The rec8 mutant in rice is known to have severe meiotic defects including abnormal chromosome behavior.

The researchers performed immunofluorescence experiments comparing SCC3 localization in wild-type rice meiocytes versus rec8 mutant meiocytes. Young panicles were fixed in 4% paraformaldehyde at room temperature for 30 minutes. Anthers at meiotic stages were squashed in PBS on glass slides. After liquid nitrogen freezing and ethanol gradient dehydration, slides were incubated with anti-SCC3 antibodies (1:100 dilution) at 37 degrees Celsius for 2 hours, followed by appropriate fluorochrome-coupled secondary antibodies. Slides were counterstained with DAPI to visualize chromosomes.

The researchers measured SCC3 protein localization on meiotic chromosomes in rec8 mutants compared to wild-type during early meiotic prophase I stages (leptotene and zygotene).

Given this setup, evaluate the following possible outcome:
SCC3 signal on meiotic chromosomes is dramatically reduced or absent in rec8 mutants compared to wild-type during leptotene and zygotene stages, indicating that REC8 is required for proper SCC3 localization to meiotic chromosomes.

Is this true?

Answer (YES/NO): YES